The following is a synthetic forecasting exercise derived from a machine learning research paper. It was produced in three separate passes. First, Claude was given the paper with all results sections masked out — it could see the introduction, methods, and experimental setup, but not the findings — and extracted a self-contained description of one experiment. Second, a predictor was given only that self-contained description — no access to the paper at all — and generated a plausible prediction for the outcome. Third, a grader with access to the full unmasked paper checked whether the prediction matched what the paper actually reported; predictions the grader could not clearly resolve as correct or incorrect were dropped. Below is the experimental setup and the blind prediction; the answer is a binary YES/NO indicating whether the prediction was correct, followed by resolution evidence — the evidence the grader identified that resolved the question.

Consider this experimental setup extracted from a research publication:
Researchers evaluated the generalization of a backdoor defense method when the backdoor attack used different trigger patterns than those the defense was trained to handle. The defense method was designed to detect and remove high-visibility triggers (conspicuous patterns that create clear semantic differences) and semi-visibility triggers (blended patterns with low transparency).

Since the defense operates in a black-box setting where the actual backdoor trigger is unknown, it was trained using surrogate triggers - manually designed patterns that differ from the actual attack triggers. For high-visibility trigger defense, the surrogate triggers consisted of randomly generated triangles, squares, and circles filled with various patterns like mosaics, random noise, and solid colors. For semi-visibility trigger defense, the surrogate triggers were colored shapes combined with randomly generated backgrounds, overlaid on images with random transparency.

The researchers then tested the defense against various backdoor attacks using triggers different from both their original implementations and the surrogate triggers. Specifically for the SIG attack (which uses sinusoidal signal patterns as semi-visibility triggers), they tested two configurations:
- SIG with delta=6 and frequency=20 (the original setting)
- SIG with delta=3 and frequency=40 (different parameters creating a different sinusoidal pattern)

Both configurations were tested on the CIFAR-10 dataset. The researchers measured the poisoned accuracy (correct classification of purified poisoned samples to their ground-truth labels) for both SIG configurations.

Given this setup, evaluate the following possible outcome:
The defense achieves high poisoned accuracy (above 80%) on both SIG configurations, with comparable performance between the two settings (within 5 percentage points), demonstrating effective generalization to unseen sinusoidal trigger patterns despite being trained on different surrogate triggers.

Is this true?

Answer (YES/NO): NO